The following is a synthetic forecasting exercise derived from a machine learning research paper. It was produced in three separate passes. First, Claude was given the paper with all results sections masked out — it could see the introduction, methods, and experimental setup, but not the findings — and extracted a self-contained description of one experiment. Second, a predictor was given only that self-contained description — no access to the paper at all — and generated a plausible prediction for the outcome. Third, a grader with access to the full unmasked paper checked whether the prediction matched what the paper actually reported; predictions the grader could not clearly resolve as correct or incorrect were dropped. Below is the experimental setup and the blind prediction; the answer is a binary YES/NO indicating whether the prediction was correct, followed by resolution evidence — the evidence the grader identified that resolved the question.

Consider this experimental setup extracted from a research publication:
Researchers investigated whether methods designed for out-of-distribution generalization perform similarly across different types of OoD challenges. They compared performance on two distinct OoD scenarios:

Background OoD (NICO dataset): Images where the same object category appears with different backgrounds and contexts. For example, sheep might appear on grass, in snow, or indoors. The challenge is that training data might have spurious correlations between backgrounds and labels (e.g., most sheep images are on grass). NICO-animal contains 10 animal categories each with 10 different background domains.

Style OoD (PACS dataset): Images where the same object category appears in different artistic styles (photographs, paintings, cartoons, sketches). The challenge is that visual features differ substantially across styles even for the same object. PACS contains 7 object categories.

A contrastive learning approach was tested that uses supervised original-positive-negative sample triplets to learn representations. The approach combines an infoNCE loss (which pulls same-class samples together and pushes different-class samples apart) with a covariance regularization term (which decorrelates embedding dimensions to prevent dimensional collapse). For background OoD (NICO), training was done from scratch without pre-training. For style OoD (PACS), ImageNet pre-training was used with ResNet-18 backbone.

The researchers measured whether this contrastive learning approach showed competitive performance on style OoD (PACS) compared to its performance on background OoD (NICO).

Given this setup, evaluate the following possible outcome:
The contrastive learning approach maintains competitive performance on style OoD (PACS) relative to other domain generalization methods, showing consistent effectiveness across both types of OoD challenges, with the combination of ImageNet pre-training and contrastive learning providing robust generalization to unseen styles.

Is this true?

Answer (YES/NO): NO